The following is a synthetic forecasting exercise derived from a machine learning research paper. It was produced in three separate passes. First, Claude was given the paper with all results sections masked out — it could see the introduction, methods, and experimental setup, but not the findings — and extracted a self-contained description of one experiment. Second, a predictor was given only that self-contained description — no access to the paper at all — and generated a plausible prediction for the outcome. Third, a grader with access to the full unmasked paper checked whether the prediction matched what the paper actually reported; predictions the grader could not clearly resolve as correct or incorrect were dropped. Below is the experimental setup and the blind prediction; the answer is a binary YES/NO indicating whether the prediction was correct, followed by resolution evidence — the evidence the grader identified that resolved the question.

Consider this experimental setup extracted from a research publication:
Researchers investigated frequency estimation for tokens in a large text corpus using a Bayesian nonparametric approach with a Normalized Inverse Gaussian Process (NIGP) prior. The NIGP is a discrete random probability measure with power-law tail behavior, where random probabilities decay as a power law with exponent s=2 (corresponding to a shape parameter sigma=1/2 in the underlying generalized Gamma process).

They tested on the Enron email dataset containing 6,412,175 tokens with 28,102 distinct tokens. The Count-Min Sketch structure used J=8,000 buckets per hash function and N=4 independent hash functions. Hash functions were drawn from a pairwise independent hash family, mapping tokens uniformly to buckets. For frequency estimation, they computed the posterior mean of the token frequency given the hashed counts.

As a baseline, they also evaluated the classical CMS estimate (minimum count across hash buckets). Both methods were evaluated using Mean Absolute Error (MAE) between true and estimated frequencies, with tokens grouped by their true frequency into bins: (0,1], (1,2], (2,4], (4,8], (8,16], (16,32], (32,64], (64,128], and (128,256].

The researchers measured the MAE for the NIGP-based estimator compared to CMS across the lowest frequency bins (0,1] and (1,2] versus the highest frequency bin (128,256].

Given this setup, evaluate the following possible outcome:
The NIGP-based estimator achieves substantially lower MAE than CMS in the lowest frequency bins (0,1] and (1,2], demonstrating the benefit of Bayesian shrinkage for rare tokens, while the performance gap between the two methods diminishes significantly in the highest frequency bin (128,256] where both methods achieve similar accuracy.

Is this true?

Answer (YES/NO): NO